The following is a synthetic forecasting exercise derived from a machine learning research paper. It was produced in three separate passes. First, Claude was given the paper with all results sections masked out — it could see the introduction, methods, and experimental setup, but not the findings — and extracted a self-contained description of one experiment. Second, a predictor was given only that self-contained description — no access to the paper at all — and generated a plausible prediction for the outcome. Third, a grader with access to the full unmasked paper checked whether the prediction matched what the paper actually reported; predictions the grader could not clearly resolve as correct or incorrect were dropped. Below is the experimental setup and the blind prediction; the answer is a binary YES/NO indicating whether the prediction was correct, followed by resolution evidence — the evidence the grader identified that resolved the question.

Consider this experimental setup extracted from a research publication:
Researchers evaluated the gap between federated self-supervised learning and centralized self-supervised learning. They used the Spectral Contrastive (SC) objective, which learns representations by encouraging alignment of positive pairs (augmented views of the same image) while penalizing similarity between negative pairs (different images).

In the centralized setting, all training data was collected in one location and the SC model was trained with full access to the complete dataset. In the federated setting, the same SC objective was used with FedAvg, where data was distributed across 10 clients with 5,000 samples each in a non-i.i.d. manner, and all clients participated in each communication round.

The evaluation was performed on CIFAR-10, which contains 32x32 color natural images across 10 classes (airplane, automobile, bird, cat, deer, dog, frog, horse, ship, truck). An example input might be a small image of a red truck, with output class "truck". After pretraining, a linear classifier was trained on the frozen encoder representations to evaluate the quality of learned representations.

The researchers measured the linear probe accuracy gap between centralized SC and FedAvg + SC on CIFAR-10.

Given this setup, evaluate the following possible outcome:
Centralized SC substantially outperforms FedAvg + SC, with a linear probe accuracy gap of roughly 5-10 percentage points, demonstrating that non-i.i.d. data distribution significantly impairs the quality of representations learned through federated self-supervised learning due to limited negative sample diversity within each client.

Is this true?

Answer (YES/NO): NO